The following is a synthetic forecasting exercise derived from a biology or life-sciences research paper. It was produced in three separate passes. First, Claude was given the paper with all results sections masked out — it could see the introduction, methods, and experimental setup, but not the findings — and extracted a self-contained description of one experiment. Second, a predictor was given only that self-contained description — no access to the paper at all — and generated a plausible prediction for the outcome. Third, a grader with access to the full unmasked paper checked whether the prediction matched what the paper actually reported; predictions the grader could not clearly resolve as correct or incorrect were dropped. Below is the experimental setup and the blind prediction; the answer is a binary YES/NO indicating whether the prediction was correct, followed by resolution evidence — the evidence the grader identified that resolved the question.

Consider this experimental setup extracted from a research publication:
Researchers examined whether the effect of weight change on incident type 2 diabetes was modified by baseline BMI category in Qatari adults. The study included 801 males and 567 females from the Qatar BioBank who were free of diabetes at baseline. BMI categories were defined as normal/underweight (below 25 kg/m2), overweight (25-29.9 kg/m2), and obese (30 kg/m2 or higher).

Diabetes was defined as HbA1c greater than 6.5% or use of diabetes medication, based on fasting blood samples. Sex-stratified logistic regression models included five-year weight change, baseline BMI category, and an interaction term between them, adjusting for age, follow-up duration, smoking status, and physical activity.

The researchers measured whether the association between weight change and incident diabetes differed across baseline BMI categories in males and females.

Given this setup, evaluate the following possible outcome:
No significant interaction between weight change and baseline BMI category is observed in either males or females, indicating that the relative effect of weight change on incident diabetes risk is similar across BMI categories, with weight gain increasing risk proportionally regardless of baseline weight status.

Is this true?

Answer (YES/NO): NO